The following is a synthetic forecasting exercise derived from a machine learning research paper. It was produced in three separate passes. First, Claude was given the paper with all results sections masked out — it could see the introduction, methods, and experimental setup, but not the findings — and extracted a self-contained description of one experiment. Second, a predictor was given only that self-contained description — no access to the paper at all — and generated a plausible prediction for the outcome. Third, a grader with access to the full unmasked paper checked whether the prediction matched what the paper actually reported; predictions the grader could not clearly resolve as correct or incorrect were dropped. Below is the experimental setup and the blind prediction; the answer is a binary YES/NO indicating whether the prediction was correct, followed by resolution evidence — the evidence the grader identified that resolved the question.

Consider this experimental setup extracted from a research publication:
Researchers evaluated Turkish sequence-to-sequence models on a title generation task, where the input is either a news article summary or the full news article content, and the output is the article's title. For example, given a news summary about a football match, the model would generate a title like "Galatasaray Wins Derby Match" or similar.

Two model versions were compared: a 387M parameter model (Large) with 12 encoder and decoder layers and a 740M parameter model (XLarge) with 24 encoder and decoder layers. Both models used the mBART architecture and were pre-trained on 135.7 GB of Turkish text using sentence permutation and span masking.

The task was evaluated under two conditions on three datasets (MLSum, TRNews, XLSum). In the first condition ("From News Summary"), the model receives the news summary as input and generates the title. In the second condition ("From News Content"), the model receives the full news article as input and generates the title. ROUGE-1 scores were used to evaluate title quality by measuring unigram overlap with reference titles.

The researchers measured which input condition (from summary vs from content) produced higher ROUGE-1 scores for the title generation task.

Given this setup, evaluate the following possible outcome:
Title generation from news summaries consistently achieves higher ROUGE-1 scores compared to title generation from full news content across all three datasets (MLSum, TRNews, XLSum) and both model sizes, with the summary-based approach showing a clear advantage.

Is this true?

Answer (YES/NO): YES